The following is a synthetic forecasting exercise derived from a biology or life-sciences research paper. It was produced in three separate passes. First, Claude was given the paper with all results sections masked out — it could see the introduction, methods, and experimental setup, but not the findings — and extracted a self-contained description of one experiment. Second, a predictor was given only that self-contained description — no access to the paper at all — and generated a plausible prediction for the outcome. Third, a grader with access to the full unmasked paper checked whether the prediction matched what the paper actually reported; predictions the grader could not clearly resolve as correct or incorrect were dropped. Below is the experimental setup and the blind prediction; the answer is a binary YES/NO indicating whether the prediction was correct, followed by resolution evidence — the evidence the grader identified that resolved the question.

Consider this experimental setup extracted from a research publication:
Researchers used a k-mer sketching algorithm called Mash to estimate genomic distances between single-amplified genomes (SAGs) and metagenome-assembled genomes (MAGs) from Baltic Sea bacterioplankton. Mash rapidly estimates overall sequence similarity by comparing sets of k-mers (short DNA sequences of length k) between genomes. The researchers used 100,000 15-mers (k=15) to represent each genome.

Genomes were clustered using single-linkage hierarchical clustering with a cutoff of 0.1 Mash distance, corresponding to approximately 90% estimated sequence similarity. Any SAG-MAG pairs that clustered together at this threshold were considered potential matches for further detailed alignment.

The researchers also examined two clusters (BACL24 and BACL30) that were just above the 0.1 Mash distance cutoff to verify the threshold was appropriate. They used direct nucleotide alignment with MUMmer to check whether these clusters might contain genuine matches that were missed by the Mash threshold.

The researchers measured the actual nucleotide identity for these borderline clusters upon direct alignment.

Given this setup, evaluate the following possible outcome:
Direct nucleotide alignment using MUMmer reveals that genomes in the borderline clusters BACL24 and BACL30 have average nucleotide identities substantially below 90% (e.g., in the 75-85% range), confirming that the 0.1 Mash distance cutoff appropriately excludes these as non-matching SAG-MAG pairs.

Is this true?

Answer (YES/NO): NO